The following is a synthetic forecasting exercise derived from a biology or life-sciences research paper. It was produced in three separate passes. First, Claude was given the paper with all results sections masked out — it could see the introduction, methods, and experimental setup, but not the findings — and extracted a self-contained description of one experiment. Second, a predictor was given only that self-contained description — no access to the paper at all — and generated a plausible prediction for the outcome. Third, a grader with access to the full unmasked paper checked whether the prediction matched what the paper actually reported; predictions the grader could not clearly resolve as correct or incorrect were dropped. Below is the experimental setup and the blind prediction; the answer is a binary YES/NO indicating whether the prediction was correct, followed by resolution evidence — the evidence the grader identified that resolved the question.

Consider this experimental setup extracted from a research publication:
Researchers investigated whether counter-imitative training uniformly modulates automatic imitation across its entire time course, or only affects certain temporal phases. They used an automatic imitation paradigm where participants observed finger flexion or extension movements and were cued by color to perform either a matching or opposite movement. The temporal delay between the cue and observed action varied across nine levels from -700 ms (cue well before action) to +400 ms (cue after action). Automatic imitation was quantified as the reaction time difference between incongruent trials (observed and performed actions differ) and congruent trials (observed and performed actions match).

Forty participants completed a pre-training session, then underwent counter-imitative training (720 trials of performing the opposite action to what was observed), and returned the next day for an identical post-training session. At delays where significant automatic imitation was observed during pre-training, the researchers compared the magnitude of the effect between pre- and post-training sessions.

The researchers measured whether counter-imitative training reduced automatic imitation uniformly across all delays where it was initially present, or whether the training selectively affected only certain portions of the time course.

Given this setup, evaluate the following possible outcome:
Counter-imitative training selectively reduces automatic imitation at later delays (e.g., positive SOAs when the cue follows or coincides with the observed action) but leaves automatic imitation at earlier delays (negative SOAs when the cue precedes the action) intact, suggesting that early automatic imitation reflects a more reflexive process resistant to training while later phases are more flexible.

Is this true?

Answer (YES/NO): NO